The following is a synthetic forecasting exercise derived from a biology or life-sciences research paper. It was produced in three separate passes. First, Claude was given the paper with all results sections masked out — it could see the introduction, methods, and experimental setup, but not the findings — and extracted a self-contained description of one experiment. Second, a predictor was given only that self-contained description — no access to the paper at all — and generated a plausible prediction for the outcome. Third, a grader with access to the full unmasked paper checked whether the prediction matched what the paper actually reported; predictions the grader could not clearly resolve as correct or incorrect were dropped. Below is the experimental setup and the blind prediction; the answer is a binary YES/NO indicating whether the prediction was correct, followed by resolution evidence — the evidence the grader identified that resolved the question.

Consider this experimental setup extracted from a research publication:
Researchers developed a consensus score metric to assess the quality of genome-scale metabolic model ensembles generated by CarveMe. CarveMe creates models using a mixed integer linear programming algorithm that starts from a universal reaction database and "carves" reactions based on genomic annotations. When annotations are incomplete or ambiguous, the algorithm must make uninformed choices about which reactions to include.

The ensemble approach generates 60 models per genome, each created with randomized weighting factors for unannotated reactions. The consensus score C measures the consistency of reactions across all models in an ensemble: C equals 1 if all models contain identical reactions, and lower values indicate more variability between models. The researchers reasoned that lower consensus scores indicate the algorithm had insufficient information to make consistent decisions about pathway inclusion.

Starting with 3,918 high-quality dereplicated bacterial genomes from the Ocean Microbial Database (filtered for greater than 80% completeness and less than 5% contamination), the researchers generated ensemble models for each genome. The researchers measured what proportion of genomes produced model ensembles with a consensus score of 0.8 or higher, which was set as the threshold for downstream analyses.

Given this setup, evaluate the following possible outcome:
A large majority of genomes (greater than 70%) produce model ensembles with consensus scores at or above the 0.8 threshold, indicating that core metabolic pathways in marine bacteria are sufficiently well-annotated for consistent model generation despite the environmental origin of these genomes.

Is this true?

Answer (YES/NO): NO